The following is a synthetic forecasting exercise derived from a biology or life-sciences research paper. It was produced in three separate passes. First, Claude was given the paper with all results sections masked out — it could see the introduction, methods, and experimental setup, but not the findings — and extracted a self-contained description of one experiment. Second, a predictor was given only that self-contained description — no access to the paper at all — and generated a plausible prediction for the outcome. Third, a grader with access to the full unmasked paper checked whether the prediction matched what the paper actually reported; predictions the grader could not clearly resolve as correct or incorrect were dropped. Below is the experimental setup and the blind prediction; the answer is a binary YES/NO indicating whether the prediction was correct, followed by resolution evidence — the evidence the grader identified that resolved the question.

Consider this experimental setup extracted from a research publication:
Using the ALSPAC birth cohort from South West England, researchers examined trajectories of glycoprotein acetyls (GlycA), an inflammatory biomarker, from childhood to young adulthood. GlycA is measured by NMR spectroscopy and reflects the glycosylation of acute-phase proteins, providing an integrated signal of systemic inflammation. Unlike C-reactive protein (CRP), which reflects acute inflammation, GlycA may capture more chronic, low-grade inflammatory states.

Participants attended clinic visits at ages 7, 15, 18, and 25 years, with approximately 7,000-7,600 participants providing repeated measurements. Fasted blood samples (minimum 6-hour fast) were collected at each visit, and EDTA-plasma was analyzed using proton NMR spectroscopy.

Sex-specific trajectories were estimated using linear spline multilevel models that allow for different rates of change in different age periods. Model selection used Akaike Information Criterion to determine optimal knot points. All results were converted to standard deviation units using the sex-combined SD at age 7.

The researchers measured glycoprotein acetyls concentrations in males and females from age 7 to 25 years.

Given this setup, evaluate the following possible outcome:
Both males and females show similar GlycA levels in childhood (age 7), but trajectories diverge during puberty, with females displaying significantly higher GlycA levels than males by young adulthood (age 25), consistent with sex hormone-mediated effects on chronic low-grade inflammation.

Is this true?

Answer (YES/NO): NO